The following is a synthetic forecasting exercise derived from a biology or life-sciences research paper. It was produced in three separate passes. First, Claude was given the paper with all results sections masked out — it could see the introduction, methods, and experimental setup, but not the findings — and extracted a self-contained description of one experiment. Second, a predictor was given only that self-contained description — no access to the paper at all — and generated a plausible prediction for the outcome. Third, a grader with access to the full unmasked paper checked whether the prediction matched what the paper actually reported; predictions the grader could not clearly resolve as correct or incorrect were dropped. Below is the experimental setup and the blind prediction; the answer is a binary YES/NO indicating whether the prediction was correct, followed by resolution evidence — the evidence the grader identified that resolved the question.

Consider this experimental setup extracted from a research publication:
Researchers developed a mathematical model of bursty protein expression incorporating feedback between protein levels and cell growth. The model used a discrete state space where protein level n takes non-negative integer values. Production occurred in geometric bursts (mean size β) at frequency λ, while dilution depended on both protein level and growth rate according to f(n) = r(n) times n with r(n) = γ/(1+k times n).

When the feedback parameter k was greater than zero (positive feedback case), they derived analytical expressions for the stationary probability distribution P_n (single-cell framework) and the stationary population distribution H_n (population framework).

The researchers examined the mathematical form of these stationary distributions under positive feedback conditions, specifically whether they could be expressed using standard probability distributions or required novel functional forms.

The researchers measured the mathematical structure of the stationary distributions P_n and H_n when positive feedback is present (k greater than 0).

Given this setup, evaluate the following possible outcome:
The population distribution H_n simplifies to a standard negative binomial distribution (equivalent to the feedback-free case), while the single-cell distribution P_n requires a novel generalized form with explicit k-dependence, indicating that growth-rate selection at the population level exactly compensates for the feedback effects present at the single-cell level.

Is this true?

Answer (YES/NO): NO